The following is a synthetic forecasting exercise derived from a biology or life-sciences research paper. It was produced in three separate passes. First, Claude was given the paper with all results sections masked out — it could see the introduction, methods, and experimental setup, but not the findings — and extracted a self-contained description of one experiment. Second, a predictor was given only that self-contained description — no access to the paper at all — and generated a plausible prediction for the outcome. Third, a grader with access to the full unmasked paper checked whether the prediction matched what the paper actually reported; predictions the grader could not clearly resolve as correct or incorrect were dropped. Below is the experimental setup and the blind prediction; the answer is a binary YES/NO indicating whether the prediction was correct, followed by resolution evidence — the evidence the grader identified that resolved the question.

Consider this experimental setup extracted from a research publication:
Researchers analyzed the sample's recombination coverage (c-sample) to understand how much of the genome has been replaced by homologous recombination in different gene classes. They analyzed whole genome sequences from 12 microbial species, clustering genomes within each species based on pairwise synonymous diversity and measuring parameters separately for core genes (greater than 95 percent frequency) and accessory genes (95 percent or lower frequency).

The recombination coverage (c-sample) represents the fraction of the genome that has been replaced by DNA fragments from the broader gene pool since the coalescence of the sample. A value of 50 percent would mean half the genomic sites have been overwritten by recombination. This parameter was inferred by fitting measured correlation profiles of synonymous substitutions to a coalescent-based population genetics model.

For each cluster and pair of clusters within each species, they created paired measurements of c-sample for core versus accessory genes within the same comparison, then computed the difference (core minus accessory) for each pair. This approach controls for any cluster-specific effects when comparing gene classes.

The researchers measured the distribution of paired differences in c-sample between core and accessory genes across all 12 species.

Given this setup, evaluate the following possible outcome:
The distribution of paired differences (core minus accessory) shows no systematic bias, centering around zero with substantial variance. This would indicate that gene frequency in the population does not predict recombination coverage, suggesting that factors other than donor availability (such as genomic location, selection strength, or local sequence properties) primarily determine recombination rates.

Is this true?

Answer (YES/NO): NO